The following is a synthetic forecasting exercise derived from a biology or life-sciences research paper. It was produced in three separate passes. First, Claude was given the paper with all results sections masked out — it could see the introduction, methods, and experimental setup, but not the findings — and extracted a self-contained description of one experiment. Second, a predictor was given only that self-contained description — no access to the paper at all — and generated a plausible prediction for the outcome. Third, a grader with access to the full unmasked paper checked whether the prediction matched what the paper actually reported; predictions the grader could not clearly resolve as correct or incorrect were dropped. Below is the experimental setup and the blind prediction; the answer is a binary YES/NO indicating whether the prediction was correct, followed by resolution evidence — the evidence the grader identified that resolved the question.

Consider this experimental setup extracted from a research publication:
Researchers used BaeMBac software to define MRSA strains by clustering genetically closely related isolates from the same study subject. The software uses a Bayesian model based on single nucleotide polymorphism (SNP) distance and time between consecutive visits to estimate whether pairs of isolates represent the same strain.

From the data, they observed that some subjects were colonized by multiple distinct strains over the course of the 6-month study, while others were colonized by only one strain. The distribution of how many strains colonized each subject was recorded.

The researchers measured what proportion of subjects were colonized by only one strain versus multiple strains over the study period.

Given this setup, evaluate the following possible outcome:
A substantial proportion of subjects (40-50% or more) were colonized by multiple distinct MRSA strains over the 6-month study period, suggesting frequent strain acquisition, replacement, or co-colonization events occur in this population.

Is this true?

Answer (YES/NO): NO